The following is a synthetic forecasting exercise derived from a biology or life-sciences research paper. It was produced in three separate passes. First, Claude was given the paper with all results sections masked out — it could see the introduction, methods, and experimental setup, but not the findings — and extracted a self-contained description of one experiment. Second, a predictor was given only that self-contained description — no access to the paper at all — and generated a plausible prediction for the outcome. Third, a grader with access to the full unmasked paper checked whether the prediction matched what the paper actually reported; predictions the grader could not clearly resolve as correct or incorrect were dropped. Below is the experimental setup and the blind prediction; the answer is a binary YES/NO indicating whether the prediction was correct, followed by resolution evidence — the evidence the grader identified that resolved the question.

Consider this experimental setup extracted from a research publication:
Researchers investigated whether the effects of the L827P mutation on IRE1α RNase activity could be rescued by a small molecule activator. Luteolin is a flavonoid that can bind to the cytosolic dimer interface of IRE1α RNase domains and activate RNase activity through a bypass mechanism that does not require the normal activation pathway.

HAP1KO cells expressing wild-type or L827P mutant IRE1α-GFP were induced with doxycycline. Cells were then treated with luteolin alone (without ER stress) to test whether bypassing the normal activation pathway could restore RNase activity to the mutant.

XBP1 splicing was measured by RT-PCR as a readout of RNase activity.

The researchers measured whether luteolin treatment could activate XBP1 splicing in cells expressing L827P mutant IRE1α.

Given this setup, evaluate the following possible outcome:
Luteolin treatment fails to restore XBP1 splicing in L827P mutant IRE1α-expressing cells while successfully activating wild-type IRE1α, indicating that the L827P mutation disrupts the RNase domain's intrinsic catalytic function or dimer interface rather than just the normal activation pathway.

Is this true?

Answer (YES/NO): YES